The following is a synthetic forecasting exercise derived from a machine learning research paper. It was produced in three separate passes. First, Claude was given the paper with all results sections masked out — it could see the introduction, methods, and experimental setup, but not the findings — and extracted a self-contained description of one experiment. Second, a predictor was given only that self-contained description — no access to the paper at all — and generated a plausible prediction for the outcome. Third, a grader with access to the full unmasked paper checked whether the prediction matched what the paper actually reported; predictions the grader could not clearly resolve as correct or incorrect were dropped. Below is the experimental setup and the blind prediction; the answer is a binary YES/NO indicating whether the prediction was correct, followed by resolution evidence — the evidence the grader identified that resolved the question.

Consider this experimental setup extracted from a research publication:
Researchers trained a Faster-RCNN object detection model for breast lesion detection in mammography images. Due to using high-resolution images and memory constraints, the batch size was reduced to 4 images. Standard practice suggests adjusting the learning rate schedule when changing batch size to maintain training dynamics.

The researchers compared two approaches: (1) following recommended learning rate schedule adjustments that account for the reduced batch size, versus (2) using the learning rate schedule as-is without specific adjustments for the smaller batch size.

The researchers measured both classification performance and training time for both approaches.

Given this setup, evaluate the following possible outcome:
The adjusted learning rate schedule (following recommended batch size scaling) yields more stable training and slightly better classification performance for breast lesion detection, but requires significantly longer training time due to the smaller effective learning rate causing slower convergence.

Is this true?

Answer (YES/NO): NO